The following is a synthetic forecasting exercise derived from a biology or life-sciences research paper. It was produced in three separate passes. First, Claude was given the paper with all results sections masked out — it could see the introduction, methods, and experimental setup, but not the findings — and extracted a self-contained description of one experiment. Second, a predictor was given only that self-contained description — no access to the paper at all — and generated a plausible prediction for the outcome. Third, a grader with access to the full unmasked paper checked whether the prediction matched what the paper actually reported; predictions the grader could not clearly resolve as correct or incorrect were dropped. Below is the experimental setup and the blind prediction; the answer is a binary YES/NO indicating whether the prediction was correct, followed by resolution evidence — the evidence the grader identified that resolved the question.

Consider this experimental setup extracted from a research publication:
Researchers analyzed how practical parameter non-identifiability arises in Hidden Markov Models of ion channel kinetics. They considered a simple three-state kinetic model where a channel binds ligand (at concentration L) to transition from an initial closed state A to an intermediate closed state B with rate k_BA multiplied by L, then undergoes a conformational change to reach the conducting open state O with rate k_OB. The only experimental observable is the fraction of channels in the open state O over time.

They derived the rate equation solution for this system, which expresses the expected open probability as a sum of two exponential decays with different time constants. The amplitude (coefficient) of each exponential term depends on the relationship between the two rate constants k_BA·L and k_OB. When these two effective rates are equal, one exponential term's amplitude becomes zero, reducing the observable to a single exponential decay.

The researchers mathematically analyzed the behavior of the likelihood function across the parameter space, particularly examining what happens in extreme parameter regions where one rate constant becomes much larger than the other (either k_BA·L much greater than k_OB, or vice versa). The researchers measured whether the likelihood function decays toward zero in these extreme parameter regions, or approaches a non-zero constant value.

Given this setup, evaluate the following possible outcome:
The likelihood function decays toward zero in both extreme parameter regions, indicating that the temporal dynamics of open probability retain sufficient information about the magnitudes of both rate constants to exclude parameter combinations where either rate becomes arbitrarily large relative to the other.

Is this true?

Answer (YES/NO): NO